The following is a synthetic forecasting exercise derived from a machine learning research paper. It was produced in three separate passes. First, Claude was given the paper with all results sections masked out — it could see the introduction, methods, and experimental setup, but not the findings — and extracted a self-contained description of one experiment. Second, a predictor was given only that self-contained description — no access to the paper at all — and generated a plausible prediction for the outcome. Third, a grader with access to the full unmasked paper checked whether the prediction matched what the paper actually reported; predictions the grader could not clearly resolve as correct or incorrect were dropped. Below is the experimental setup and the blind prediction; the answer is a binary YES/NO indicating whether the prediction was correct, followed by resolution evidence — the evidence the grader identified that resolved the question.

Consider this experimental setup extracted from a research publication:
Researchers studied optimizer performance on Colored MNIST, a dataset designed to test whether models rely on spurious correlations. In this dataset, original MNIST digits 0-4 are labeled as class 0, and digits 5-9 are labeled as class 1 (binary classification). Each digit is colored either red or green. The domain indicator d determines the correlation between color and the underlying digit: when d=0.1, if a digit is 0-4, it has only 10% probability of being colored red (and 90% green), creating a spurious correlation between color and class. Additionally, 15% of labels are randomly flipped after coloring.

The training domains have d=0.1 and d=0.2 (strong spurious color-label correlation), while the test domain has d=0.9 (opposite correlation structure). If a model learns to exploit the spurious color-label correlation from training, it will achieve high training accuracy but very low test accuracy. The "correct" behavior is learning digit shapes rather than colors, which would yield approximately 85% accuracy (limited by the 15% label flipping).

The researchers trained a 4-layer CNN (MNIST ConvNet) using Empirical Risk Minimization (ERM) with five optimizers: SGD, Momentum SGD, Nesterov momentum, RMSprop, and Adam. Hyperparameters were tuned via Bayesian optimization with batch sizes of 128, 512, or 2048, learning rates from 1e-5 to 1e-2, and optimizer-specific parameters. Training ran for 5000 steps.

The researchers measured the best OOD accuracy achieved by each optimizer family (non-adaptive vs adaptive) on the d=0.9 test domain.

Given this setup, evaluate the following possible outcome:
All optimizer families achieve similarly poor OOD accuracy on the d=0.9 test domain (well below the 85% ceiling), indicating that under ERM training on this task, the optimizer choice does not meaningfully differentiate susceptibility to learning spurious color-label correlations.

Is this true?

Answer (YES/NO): NO